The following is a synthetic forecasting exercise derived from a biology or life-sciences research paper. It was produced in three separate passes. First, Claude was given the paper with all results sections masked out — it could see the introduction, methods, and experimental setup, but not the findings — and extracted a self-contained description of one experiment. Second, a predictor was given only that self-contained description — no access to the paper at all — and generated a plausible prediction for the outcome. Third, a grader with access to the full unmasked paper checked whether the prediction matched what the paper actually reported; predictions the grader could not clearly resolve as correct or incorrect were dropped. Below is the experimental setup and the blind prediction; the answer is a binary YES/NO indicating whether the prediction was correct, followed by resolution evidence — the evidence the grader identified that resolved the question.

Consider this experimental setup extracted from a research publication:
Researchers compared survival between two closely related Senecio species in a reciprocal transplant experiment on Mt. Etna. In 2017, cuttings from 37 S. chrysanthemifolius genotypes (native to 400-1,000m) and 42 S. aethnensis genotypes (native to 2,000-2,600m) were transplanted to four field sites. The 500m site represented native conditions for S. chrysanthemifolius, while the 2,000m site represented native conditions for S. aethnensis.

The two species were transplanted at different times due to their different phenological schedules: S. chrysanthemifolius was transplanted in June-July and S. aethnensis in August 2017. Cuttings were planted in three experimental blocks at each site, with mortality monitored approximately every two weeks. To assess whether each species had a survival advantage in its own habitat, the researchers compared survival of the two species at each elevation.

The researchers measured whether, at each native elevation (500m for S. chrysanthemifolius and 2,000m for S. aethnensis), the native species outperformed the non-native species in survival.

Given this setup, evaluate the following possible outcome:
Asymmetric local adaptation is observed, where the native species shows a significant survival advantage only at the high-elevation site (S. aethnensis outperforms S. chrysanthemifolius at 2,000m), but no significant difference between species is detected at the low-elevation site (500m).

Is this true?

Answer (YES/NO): NO